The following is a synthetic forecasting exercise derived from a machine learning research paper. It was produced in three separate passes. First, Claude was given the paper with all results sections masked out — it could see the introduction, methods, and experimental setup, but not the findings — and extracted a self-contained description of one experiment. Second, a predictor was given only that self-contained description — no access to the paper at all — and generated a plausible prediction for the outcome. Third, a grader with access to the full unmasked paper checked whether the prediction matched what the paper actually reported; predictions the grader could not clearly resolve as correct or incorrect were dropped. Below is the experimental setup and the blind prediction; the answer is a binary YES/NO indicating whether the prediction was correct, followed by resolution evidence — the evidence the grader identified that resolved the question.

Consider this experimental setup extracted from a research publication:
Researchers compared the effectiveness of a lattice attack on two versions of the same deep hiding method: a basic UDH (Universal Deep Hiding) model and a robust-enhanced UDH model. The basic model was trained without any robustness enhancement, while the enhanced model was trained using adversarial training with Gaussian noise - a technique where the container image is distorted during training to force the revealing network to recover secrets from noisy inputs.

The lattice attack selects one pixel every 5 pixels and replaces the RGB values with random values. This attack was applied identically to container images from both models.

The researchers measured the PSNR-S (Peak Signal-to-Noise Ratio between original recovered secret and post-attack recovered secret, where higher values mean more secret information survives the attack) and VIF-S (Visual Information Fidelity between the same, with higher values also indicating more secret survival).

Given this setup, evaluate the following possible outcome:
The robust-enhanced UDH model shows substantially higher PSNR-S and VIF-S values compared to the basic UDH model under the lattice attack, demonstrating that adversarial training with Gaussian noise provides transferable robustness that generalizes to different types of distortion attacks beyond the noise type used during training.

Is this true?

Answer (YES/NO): YES